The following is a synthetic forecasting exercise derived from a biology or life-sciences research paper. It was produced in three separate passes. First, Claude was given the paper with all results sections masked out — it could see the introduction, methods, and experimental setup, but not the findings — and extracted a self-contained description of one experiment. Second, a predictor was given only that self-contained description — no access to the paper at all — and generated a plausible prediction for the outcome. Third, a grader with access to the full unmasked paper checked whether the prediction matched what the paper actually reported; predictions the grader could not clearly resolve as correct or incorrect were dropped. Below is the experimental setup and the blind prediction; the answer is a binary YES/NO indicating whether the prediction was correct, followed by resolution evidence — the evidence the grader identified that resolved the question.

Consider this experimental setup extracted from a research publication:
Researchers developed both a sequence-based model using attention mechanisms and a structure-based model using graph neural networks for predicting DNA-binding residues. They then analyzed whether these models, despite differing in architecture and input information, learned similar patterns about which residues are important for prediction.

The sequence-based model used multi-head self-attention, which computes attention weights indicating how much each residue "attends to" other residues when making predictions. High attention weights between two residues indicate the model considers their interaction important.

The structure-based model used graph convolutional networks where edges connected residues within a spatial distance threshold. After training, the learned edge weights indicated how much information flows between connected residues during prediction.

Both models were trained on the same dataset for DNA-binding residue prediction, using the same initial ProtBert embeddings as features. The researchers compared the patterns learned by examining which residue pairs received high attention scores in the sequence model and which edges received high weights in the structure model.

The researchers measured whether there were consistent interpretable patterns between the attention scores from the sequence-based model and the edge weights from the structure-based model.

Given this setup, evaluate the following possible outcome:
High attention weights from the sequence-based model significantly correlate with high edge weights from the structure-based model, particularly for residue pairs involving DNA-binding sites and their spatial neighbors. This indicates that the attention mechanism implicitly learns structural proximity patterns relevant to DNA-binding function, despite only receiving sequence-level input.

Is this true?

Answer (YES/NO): YES